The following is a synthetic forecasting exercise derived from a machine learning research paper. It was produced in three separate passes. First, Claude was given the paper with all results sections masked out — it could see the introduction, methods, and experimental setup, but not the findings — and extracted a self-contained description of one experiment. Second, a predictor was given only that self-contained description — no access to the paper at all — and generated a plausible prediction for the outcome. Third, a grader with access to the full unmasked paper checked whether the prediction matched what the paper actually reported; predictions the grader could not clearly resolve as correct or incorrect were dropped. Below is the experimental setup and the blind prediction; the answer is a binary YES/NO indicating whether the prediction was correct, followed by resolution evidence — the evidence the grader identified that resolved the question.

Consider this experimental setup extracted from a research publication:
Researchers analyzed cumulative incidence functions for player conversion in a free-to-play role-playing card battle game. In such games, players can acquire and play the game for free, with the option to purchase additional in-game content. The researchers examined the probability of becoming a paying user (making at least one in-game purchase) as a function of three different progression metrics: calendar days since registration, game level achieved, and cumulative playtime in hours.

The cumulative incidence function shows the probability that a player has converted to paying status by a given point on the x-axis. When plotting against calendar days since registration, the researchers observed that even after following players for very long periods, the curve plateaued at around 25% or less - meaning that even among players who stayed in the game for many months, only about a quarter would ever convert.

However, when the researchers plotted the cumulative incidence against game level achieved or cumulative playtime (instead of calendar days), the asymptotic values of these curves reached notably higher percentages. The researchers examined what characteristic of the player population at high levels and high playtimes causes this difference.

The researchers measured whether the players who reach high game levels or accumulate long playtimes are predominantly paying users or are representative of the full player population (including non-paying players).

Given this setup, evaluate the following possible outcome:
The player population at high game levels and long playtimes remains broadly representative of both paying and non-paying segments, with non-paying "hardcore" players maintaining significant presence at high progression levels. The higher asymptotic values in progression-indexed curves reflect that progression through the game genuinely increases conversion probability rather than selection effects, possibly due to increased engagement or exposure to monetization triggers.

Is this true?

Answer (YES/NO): NO